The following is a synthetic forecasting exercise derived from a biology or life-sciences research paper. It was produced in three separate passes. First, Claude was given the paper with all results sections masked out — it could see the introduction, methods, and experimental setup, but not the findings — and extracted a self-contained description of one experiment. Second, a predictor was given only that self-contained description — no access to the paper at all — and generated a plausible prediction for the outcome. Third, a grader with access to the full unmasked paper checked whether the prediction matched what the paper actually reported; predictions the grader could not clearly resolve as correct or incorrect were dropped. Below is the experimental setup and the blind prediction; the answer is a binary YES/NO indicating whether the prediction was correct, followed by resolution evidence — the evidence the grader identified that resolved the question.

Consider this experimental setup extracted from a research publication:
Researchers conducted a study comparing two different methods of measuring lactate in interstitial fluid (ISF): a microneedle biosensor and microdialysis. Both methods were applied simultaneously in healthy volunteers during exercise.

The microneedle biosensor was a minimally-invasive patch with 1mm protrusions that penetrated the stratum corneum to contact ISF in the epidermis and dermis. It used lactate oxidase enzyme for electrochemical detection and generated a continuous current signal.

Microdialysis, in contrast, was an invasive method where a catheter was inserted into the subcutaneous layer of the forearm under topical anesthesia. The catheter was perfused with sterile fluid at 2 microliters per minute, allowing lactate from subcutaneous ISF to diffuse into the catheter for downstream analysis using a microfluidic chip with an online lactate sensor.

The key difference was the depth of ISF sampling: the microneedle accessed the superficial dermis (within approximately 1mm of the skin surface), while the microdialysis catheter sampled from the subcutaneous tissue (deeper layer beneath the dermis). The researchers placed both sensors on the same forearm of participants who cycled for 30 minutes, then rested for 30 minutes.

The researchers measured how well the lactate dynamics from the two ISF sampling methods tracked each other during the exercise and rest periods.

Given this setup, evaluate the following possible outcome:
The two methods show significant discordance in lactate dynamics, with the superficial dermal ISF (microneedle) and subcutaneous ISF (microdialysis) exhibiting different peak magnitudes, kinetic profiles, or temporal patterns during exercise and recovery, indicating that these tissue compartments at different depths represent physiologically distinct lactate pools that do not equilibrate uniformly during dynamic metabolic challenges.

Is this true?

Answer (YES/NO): NO